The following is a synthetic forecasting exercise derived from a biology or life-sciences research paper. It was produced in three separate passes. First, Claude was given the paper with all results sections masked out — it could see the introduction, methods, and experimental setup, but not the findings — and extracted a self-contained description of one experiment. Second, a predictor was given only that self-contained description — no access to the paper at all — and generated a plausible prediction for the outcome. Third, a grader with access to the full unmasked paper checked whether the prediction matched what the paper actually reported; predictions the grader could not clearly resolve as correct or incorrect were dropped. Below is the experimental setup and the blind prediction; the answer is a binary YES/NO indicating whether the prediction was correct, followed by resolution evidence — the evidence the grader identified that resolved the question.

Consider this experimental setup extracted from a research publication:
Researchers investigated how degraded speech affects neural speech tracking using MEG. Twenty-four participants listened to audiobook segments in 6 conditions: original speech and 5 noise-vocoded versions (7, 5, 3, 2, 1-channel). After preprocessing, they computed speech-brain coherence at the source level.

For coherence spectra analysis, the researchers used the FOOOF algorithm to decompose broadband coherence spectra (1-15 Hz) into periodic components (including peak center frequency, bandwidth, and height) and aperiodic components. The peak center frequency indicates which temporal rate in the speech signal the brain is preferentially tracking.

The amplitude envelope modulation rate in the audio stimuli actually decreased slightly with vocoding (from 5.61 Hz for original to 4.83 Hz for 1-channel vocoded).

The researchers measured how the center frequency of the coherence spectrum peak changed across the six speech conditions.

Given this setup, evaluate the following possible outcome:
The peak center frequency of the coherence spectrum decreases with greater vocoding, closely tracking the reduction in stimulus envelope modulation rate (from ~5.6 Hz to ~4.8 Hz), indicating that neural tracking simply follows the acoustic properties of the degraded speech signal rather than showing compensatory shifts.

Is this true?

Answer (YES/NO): NO